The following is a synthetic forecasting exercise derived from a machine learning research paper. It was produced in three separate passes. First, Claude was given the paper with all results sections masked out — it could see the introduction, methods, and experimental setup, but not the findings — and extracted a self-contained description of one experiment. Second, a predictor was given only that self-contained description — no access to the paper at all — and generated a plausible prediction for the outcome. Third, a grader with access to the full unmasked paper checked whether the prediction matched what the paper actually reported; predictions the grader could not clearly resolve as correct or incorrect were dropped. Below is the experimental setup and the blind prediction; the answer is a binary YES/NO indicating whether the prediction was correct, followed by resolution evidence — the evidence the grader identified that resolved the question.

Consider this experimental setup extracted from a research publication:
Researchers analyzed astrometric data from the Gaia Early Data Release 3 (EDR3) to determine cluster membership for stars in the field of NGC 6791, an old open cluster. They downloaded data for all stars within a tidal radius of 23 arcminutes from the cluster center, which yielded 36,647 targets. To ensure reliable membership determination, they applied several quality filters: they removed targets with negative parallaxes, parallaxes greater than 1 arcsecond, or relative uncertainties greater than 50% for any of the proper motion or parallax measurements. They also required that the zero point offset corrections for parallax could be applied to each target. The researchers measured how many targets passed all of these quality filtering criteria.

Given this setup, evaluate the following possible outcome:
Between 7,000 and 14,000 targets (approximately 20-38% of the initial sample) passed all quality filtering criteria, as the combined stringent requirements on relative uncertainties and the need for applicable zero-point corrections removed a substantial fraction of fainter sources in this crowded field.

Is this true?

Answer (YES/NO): YES